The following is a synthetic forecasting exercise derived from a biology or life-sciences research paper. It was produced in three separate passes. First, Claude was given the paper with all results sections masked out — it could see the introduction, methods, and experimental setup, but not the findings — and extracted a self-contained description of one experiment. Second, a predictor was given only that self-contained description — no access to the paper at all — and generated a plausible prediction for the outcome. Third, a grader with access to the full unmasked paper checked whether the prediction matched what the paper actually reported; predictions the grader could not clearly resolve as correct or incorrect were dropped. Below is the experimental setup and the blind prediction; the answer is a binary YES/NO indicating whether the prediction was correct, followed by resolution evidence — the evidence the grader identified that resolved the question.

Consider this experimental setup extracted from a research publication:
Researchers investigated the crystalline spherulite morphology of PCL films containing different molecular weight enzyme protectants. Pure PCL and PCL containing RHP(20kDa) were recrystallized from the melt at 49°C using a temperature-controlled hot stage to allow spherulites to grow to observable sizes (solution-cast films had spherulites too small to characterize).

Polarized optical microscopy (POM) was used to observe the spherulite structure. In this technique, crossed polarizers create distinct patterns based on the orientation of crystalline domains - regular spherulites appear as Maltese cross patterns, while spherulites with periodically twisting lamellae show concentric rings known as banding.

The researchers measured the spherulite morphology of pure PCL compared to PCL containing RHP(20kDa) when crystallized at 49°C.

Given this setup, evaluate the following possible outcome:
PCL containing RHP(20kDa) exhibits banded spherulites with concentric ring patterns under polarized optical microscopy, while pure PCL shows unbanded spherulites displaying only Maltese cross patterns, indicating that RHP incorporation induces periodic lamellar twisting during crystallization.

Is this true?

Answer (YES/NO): YES